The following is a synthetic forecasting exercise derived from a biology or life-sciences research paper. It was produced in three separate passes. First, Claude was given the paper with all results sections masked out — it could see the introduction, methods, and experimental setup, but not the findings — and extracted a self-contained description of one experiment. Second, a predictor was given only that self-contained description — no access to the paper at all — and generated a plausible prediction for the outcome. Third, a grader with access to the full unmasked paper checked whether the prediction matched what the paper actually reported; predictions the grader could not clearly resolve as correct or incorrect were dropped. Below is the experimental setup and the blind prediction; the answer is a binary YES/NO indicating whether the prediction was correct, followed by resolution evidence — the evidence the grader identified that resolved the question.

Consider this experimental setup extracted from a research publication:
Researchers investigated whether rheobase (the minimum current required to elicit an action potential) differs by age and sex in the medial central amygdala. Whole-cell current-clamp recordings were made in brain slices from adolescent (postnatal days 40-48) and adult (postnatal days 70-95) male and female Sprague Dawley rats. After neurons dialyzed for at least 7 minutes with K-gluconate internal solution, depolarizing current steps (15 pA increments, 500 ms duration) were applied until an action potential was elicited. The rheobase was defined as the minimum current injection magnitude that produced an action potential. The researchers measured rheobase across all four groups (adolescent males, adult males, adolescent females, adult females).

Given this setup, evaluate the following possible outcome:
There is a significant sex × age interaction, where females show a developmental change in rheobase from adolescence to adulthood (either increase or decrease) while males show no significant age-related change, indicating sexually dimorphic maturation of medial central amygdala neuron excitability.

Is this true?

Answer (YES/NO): NO